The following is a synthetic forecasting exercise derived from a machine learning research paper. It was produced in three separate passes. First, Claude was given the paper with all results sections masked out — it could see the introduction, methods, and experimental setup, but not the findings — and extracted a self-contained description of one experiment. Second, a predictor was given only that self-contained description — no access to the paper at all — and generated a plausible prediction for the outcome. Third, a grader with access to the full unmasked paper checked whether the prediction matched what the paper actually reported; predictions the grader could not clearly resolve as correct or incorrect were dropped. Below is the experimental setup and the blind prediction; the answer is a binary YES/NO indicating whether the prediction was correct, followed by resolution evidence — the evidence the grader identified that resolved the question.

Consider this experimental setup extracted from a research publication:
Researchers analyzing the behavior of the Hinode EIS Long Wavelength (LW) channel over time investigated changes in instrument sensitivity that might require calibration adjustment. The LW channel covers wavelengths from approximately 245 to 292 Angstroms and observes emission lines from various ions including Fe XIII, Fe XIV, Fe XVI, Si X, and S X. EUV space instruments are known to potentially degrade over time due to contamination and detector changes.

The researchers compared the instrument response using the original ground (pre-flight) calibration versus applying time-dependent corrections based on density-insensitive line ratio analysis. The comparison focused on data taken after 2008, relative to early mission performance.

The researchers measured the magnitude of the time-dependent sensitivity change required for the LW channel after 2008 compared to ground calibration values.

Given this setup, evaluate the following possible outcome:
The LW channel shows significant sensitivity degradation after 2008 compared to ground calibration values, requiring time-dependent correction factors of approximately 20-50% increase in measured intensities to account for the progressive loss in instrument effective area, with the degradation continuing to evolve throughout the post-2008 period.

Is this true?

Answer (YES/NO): NO